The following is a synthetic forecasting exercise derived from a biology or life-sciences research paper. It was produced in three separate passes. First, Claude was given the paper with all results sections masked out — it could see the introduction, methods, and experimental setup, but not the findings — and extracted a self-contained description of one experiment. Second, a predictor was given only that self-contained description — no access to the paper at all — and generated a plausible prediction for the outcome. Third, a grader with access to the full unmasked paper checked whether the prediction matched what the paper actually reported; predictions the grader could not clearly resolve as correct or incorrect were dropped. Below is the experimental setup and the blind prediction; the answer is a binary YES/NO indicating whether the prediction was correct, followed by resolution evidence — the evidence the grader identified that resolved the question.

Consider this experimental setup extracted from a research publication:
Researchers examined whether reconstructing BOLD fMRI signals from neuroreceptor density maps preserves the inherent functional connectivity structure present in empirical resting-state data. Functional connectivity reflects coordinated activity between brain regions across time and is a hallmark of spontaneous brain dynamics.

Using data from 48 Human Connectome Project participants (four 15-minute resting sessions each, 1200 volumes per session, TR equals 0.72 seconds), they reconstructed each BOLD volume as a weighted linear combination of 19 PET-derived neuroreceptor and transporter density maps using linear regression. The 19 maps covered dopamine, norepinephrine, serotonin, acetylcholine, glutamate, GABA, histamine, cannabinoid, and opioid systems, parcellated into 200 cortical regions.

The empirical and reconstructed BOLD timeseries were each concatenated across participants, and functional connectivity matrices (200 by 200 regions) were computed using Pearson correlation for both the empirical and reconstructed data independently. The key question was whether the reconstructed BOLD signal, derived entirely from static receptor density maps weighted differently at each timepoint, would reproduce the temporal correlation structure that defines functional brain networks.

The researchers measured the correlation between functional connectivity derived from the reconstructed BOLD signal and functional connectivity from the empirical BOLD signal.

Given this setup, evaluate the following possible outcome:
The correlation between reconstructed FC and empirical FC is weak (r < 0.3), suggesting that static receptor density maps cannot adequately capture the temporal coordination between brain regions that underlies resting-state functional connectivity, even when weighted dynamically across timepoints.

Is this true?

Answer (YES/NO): NO